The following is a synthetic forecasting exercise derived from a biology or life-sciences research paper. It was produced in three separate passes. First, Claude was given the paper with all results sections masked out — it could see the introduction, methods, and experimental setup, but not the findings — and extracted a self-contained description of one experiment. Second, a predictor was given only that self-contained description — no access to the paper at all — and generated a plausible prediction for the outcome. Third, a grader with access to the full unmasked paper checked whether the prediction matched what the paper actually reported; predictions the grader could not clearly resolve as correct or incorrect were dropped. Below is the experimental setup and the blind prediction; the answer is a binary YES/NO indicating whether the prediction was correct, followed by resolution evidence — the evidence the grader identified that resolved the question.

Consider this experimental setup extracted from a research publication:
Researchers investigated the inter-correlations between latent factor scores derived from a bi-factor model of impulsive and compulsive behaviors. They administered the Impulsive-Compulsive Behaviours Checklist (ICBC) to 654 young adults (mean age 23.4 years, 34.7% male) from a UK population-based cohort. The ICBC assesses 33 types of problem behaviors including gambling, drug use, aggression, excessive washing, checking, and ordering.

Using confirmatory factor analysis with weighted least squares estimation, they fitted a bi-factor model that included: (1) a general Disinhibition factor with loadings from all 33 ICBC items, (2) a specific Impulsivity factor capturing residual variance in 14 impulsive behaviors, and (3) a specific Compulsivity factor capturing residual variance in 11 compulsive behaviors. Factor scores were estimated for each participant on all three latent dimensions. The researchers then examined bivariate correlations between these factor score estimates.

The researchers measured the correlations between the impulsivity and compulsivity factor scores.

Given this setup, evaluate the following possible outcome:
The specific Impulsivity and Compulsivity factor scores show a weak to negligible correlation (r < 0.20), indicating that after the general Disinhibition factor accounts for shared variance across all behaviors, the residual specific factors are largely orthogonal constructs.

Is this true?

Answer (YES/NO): YES